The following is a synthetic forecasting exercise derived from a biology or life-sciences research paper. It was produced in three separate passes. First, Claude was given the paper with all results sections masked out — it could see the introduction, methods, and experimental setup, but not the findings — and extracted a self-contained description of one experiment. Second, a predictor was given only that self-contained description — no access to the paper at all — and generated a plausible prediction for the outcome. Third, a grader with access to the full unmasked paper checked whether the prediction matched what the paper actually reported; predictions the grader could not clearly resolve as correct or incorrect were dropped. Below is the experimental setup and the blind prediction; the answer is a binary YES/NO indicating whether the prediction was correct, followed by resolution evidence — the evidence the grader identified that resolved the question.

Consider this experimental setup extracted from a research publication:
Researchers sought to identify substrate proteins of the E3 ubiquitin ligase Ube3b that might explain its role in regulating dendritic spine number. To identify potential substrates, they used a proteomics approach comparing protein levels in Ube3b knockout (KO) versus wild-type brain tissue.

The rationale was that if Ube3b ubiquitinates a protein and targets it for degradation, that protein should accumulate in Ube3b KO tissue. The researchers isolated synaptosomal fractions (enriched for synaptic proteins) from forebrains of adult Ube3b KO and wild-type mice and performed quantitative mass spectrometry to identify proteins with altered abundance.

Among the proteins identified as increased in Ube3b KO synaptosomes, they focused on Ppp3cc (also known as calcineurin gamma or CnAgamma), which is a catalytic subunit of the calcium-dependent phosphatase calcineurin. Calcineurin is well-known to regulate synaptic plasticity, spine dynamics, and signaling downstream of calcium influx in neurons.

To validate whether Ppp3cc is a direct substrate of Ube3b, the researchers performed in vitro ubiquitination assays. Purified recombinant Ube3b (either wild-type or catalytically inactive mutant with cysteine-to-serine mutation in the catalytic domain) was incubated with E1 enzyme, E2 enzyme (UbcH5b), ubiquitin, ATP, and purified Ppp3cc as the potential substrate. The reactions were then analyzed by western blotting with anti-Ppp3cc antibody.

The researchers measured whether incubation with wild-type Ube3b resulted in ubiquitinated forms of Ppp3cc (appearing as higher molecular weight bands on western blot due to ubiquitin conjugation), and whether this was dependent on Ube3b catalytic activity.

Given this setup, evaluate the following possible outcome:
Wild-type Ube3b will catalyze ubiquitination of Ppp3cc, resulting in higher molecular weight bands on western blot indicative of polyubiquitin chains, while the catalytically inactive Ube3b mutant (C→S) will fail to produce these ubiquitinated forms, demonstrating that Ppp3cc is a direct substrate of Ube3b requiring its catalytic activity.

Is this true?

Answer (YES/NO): YES